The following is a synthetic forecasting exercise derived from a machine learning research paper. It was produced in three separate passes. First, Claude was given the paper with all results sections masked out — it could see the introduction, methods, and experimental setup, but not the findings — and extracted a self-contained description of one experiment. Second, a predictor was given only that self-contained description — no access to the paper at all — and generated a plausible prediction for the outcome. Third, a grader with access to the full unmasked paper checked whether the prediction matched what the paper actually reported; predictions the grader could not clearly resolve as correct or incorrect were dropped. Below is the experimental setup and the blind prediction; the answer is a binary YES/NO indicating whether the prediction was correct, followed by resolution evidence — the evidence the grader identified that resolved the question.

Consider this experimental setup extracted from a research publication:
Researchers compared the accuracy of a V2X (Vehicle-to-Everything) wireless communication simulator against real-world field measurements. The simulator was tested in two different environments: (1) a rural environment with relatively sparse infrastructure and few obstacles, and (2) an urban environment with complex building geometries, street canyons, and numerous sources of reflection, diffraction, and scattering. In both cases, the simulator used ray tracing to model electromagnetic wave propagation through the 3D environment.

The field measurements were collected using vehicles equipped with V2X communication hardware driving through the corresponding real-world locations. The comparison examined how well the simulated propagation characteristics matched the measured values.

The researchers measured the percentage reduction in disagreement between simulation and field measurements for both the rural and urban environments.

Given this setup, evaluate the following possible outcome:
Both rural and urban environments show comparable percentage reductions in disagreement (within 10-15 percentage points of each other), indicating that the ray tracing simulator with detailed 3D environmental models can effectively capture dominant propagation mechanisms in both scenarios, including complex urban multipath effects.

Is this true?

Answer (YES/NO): NO